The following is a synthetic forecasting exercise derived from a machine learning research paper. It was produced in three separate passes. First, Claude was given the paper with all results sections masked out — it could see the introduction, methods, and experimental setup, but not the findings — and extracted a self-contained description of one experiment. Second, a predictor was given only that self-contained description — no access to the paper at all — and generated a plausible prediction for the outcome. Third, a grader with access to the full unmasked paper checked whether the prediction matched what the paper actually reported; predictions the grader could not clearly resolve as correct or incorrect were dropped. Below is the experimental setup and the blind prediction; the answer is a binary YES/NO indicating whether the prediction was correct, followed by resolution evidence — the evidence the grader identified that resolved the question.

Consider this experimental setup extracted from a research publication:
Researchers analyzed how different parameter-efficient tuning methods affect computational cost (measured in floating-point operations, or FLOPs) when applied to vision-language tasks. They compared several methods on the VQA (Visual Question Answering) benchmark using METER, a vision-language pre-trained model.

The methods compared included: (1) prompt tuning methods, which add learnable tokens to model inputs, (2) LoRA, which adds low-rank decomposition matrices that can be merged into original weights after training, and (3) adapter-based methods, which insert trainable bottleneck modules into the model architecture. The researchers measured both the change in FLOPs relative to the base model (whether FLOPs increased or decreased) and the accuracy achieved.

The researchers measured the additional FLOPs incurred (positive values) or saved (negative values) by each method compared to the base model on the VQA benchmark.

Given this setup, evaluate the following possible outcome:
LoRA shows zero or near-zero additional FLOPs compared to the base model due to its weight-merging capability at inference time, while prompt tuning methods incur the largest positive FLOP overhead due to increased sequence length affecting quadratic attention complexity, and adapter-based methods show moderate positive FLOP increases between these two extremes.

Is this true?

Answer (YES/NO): YES